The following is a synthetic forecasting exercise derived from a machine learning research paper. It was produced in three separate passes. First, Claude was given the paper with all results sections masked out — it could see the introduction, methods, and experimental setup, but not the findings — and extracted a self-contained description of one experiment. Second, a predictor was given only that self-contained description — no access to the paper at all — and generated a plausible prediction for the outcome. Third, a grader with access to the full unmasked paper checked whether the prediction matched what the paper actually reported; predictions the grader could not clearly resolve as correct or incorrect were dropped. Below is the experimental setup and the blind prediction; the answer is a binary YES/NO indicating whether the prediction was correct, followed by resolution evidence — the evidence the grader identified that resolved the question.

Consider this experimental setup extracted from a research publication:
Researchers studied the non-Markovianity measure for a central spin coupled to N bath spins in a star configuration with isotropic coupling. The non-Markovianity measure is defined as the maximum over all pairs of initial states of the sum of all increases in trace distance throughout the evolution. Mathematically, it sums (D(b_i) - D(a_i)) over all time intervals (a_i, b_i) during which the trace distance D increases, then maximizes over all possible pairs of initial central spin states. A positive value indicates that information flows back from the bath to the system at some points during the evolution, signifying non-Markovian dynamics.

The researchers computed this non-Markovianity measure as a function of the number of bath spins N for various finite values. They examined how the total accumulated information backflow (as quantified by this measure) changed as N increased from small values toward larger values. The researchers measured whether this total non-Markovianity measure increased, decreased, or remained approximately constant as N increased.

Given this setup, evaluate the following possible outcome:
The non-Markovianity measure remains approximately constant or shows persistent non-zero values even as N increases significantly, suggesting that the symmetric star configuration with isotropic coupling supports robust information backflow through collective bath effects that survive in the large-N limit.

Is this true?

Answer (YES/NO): NO